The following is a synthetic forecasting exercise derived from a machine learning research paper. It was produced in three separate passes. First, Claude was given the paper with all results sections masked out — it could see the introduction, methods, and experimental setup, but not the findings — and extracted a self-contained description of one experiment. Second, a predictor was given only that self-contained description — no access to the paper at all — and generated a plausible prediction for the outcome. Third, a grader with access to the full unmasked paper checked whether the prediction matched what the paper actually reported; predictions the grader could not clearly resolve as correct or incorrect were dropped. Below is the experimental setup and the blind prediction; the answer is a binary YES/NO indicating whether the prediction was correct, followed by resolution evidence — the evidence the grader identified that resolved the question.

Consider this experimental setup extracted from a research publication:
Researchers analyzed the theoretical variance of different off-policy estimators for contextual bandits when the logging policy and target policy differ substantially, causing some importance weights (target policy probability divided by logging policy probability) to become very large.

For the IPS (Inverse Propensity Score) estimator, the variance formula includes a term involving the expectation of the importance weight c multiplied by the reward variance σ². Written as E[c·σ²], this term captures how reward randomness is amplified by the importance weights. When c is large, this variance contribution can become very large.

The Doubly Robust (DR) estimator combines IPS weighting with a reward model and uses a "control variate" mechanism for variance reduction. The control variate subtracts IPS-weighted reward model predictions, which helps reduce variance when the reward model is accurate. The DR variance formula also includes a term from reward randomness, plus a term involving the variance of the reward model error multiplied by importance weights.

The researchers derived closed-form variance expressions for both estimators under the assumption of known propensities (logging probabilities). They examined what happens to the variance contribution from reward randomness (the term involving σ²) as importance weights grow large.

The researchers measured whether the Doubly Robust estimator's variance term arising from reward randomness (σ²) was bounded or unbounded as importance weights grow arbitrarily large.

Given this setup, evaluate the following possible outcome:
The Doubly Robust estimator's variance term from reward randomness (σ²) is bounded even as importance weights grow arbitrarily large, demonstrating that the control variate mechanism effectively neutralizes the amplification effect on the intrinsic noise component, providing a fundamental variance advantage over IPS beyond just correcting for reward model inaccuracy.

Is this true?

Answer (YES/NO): NO